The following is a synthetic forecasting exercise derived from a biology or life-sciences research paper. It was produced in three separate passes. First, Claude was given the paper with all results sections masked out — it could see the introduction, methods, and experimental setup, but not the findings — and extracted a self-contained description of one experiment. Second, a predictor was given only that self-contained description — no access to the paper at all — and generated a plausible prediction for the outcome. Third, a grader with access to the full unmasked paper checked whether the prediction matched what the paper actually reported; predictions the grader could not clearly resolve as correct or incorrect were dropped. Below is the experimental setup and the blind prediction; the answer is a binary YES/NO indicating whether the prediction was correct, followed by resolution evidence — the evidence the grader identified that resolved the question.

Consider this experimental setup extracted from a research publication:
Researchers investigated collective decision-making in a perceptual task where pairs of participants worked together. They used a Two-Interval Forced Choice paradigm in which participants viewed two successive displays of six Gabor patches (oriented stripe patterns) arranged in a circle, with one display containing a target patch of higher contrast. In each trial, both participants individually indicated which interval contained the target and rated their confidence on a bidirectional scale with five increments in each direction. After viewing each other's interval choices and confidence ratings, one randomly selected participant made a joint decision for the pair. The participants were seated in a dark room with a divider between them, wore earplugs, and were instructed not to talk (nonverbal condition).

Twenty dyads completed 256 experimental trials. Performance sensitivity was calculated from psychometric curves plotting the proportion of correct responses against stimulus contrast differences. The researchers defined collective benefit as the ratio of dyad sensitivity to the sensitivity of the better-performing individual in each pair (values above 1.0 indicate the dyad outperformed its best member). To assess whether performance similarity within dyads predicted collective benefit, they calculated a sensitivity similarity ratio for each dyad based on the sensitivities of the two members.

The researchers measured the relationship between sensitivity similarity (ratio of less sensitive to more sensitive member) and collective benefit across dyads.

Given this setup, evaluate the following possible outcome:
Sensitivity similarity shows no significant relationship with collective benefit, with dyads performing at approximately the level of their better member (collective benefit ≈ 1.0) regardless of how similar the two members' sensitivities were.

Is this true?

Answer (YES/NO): NO